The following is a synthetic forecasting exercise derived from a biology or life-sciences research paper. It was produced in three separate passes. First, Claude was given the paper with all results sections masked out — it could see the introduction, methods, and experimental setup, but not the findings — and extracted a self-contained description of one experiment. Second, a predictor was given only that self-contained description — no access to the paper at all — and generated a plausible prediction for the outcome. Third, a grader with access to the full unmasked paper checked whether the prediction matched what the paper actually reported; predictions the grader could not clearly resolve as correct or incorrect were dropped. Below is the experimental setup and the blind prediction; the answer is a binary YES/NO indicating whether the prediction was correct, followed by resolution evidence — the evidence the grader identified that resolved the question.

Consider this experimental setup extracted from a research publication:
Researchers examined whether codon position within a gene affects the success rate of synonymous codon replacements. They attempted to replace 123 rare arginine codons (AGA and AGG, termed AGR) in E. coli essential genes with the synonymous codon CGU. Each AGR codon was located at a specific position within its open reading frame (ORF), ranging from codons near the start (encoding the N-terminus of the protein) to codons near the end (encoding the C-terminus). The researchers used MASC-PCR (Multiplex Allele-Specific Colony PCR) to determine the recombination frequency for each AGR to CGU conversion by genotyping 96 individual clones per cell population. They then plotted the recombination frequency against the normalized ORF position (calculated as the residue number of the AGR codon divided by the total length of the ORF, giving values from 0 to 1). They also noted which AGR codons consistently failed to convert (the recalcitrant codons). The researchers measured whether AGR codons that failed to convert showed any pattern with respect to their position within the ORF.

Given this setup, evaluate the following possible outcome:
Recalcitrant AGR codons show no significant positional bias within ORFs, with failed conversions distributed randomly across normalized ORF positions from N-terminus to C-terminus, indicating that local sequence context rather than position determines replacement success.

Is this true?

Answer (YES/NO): NO